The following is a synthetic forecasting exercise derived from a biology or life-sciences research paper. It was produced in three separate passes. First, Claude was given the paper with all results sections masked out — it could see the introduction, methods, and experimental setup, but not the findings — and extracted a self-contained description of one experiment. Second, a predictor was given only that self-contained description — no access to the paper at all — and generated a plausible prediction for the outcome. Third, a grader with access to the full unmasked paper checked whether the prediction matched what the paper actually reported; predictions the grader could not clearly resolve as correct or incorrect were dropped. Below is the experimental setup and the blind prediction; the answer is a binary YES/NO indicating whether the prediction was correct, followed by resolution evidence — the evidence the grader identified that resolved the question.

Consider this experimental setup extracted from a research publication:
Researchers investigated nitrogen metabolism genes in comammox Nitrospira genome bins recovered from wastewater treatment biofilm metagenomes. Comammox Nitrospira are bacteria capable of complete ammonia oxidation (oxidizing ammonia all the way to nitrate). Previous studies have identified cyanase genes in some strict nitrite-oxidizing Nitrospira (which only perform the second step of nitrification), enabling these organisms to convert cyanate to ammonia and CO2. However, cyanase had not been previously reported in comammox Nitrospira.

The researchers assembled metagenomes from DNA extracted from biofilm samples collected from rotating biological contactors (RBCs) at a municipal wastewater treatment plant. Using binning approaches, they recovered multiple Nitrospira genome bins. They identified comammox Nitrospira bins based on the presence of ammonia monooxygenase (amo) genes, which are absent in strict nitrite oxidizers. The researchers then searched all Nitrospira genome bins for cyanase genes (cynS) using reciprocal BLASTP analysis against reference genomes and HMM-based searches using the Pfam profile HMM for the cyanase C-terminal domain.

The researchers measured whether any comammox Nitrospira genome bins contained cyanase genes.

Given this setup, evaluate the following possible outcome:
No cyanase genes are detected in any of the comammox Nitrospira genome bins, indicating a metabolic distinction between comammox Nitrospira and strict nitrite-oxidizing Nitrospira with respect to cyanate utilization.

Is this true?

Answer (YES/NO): NO